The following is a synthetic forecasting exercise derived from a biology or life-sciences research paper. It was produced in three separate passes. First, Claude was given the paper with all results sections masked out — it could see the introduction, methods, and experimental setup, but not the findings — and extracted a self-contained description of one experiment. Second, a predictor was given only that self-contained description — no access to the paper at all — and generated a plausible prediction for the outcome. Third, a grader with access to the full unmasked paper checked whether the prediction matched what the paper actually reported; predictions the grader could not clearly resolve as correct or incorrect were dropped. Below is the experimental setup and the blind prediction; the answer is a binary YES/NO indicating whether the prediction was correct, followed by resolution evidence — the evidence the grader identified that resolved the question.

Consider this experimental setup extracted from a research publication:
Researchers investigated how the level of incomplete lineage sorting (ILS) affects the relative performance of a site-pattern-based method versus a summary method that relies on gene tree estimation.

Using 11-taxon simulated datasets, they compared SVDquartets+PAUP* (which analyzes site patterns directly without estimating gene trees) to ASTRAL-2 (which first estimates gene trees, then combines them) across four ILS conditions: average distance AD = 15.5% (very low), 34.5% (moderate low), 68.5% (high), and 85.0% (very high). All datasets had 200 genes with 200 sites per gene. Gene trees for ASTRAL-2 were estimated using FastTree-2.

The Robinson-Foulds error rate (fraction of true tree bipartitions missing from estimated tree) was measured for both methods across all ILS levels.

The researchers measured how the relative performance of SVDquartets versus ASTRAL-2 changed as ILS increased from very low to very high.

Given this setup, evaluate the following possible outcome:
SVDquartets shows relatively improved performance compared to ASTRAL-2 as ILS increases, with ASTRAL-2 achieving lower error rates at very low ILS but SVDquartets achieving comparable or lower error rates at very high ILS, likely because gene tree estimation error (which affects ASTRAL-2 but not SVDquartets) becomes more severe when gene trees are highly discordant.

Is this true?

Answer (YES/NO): NO